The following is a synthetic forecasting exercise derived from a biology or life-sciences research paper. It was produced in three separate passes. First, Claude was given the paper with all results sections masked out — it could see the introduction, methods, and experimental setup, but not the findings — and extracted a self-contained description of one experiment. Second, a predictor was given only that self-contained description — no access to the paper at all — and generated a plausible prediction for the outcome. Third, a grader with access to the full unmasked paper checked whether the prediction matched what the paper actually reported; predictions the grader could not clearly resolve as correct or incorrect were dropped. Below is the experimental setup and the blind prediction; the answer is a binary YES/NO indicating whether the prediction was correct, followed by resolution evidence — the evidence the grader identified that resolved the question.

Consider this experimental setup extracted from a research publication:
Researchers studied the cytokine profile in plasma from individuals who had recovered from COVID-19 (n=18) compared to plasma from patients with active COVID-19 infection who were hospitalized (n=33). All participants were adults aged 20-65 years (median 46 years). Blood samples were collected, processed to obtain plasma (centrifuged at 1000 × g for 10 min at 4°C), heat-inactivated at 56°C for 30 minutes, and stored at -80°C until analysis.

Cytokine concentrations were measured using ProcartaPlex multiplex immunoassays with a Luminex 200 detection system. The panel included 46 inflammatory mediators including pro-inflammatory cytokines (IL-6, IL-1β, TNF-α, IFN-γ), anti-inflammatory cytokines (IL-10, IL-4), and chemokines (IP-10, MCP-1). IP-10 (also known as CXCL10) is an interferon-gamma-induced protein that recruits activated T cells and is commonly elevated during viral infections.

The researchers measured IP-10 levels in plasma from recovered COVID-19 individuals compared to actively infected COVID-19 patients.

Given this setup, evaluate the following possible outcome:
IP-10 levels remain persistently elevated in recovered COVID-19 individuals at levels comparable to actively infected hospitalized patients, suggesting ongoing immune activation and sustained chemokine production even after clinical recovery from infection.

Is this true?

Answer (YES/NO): NO